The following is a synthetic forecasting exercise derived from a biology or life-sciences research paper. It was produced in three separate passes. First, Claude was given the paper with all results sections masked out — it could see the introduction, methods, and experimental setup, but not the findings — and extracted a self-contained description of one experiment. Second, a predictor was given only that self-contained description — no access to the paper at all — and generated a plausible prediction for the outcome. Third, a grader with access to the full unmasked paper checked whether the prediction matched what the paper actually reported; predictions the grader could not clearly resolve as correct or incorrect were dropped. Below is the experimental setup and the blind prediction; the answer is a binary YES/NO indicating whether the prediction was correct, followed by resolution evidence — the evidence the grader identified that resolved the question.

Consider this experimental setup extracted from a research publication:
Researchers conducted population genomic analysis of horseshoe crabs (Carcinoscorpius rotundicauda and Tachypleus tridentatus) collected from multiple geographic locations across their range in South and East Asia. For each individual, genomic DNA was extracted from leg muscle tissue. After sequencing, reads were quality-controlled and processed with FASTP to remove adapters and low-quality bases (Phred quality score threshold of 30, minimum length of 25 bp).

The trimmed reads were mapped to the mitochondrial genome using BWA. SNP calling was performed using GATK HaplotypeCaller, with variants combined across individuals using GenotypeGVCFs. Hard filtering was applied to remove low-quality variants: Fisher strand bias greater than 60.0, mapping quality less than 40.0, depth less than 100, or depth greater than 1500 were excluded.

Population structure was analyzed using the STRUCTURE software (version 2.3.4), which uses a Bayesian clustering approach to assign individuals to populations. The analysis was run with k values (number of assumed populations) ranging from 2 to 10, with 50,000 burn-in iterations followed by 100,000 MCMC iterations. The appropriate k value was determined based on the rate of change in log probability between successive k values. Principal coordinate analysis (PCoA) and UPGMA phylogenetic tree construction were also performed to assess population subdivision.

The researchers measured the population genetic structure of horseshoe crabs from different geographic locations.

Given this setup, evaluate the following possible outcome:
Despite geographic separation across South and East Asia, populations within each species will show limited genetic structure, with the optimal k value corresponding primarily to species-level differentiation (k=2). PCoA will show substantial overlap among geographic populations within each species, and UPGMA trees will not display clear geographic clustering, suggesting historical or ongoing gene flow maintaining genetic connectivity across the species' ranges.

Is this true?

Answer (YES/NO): NO